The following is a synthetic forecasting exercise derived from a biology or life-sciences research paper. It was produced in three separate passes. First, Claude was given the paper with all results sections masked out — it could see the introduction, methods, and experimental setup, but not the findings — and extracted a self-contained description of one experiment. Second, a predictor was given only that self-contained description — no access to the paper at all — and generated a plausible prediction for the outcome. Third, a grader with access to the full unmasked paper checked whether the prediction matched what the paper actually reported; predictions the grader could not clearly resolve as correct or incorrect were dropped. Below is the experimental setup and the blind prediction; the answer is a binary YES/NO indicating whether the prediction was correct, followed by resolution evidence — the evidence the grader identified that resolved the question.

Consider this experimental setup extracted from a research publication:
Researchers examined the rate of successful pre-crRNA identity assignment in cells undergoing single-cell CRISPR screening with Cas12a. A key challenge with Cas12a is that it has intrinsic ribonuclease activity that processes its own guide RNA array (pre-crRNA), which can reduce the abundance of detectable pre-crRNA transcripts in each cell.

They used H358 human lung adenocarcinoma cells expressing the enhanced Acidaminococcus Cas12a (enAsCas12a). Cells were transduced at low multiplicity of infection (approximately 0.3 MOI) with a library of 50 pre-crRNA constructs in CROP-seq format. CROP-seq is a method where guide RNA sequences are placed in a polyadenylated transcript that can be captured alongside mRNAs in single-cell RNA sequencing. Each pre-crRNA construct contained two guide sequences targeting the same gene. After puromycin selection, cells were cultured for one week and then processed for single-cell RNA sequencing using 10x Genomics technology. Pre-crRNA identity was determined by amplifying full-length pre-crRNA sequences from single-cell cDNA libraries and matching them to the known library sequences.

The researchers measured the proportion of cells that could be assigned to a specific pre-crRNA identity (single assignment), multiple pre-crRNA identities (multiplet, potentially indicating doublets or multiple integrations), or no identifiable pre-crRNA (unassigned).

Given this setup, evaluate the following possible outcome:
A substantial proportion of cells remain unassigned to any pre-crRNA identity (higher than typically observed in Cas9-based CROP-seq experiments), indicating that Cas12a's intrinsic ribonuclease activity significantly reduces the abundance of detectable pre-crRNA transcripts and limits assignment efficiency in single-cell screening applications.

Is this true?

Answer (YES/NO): YES